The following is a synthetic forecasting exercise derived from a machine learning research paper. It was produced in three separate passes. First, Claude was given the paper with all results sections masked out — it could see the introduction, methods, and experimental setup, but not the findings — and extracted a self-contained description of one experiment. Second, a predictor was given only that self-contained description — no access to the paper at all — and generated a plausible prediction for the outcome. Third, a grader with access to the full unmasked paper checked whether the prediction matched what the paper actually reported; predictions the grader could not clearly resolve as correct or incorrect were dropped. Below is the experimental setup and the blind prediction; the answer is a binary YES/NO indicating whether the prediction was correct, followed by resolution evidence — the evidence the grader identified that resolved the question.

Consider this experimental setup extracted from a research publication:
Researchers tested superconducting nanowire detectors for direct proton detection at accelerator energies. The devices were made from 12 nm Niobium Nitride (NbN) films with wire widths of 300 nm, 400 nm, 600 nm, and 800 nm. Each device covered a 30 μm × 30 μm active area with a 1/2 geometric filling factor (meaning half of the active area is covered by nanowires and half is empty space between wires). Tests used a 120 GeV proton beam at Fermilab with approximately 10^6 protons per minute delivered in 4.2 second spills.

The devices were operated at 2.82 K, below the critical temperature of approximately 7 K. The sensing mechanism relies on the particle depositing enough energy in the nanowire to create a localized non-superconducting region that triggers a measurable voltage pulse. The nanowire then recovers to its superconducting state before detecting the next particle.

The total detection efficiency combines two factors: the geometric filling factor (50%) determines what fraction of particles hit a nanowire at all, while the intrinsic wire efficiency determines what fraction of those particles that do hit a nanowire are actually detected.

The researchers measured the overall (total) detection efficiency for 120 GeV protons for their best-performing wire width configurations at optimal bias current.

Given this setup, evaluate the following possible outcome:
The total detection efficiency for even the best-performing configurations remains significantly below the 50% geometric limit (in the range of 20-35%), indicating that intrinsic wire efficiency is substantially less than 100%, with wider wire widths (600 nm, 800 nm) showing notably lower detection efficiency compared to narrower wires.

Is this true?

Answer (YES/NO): NO